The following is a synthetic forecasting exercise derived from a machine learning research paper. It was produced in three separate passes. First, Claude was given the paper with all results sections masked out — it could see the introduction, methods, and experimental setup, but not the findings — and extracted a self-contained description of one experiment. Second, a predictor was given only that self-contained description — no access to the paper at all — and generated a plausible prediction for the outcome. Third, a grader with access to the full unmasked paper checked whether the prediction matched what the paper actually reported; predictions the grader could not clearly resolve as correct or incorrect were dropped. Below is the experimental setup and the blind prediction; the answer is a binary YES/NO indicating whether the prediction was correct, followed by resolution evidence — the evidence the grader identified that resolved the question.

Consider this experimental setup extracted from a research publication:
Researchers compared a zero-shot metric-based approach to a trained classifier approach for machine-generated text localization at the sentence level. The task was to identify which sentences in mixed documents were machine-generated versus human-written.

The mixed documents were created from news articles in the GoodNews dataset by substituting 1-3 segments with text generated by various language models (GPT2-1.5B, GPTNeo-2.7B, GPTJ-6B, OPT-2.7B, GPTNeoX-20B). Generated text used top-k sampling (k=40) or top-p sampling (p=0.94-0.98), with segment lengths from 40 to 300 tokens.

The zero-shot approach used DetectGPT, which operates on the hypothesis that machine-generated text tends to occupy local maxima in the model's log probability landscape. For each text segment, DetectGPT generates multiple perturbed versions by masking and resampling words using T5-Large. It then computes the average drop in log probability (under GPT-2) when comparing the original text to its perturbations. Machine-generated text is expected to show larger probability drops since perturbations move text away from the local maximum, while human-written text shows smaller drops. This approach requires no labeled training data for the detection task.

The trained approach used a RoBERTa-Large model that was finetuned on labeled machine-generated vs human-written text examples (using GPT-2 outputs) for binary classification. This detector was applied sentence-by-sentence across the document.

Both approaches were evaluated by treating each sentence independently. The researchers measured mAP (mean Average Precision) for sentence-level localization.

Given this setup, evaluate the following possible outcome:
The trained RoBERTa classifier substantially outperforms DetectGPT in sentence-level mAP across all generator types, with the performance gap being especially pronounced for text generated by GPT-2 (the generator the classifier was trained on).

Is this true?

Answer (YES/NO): NO